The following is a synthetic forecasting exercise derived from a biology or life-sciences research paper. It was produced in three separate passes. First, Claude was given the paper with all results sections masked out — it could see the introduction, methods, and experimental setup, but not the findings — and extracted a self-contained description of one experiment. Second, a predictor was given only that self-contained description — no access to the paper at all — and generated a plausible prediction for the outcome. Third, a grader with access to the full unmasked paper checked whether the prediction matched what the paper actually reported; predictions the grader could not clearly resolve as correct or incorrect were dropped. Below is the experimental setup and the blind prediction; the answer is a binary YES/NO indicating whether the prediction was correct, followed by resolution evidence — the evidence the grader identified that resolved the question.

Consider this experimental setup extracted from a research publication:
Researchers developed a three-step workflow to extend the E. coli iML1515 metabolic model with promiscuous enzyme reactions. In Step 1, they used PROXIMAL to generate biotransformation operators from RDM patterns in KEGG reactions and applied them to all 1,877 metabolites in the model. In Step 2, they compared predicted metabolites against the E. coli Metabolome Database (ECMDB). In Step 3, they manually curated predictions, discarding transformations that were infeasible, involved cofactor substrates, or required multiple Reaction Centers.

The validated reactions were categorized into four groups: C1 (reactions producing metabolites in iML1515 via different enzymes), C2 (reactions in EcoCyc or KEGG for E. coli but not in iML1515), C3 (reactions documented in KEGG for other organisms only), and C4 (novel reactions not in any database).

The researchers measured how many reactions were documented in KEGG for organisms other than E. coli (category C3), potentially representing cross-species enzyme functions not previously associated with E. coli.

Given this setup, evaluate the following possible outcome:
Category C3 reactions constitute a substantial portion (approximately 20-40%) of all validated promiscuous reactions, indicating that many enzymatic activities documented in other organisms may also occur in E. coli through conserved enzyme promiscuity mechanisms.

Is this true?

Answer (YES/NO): YES